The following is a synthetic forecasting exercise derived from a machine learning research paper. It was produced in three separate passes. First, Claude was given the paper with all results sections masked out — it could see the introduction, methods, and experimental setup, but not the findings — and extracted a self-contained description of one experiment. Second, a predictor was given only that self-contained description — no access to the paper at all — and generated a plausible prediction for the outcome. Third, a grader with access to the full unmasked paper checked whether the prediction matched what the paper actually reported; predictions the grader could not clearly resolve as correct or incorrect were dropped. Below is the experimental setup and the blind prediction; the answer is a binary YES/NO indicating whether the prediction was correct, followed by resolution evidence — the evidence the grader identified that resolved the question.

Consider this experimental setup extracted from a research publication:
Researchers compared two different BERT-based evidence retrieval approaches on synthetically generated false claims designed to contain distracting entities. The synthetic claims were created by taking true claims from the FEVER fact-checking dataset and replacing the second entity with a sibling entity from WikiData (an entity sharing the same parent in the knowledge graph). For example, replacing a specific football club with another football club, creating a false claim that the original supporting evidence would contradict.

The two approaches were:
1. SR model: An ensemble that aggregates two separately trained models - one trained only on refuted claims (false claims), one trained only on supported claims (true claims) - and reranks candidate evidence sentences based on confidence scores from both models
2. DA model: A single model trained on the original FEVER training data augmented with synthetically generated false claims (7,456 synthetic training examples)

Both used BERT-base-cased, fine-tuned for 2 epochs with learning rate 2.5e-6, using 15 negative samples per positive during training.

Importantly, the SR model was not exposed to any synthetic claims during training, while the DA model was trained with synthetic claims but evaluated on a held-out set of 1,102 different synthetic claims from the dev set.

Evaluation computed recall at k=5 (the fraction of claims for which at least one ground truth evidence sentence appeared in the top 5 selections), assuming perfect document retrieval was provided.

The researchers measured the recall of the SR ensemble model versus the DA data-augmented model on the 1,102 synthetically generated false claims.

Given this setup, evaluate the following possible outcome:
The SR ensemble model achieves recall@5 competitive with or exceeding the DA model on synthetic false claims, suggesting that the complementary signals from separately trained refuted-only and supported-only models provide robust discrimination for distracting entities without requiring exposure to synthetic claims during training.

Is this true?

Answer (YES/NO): NO